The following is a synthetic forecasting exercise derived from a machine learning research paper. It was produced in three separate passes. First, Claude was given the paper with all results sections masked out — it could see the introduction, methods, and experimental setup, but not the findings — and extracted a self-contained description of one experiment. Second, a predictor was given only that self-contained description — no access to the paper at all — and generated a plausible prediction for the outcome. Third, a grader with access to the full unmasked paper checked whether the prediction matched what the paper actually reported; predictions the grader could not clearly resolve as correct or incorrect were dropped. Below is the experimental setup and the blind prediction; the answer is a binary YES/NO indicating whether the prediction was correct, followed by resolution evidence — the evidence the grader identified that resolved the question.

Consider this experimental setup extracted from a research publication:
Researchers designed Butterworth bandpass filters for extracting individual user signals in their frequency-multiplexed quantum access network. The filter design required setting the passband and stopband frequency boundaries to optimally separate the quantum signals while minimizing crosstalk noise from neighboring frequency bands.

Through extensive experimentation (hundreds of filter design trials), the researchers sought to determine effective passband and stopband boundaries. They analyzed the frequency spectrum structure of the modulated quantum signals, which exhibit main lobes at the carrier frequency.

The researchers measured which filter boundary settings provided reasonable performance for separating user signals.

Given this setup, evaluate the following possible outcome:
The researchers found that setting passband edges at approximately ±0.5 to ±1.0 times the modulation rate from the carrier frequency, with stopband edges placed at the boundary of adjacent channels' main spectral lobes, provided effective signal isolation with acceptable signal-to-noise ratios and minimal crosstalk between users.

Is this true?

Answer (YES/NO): NO